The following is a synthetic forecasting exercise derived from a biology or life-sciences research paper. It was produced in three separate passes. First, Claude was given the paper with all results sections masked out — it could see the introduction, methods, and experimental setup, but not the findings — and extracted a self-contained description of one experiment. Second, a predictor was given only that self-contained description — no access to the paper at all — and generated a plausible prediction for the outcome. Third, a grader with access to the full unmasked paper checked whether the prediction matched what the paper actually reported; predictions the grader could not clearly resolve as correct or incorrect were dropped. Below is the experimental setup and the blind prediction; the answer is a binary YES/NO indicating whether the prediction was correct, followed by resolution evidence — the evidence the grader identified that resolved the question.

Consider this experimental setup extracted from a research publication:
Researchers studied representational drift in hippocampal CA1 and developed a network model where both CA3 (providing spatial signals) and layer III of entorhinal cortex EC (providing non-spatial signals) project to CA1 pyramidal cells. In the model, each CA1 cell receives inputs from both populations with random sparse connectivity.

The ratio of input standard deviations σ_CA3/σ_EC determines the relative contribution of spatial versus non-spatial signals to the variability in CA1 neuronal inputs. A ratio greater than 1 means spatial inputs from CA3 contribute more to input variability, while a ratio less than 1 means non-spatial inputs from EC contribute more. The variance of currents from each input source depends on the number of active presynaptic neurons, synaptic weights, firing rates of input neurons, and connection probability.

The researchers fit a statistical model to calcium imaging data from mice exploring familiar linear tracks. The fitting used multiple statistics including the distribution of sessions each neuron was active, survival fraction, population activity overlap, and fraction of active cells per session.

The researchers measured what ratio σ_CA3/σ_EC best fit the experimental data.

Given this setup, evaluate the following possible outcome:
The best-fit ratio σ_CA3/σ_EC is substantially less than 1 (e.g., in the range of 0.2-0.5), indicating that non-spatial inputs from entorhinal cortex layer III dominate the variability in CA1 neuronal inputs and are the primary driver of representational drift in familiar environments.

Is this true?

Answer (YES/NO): NO